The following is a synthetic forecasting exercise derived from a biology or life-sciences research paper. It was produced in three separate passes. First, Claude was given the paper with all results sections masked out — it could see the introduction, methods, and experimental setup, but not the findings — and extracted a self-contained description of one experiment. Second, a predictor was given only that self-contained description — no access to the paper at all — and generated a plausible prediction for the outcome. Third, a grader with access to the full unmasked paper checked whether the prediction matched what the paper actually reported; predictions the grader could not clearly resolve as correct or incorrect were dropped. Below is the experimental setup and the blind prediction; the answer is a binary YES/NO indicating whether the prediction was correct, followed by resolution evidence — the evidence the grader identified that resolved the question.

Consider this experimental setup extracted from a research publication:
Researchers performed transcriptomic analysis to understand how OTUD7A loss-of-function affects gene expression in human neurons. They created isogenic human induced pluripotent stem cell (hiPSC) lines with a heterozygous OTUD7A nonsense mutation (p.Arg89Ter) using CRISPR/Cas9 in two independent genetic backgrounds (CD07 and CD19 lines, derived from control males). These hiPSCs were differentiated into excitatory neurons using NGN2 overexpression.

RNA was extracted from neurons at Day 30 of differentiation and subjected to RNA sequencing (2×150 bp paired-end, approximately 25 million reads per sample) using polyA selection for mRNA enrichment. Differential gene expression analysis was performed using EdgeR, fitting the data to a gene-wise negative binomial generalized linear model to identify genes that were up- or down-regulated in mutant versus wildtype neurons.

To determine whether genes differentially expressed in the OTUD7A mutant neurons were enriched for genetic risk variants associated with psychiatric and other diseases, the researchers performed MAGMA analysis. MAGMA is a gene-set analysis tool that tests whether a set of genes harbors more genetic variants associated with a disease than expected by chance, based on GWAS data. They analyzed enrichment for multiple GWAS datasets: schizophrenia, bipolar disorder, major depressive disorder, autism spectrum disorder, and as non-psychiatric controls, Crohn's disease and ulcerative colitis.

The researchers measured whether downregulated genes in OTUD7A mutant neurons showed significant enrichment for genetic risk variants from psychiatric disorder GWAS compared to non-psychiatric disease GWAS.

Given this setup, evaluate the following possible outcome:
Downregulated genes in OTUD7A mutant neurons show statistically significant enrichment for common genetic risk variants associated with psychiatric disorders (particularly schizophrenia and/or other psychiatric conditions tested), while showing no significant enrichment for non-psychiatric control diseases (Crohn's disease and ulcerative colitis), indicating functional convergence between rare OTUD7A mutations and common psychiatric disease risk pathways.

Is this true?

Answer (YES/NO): YES